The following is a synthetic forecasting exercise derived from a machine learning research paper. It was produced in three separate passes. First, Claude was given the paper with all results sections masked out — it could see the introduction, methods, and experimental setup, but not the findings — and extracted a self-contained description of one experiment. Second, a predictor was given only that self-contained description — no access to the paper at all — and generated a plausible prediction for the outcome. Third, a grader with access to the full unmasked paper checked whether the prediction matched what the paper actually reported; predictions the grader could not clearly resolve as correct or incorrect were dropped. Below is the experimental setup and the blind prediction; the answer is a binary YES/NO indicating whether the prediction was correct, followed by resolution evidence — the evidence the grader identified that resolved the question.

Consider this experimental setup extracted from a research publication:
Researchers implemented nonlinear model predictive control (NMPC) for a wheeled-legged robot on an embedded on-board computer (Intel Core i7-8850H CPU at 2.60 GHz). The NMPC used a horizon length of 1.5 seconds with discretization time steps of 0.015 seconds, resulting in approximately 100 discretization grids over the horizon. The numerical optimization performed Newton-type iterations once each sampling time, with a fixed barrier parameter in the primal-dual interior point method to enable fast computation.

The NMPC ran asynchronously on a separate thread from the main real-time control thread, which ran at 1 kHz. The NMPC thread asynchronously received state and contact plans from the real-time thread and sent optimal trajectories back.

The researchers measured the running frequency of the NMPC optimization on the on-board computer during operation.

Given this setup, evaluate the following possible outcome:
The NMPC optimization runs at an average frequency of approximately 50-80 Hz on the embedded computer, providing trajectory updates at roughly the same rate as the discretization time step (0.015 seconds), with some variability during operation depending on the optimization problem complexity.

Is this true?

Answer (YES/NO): NO